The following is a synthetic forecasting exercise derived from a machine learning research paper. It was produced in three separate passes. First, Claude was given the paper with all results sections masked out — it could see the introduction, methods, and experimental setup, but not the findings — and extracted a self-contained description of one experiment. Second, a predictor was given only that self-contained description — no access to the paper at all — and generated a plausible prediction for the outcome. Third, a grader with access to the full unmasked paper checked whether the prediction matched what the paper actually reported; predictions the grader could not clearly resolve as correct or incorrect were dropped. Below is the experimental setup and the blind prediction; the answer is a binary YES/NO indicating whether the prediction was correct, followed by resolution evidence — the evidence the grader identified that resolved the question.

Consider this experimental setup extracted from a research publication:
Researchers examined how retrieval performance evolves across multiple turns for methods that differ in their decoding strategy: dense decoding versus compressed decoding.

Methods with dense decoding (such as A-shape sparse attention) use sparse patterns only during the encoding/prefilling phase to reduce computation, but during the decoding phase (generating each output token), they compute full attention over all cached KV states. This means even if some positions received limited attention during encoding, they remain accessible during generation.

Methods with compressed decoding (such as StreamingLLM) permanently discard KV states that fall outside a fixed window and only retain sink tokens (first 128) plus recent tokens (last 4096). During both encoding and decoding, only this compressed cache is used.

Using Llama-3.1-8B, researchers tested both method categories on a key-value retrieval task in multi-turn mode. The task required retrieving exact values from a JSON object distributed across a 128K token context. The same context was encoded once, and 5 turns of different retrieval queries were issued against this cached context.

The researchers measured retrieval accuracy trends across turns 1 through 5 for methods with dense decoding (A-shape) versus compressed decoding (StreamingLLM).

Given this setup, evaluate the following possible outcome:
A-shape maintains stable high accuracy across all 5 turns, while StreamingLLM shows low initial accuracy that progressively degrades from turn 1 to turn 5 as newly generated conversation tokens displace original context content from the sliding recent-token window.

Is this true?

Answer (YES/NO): NO